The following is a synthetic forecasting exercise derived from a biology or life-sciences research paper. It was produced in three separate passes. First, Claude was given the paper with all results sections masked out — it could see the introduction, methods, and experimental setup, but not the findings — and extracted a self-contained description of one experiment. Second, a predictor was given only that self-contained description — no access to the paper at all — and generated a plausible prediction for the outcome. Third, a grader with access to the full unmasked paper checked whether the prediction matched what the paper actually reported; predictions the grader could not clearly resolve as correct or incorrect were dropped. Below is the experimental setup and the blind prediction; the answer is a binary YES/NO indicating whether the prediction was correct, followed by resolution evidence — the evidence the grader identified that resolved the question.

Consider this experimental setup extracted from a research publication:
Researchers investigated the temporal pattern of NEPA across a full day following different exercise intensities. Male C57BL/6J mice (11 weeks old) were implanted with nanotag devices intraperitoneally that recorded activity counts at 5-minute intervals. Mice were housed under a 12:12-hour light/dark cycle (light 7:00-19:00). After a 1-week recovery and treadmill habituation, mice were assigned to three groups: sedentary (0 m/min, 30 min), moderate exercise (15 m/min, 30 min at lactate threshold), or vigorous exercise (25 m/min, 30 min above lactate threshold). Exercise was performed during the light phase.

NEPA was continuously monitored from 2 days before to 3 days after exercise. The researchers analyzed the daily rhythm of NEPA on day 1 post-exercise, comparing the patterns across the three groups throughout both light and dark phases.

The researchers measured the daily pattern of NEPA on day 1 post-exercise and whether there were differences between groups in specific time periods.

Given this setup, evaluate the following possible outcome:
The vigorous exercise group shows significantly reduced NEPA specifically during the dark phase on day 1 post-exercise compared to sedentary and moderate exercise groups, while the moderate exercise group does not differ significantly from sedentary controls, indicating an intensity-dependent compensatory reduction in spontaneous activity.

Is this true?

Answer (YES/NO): YES